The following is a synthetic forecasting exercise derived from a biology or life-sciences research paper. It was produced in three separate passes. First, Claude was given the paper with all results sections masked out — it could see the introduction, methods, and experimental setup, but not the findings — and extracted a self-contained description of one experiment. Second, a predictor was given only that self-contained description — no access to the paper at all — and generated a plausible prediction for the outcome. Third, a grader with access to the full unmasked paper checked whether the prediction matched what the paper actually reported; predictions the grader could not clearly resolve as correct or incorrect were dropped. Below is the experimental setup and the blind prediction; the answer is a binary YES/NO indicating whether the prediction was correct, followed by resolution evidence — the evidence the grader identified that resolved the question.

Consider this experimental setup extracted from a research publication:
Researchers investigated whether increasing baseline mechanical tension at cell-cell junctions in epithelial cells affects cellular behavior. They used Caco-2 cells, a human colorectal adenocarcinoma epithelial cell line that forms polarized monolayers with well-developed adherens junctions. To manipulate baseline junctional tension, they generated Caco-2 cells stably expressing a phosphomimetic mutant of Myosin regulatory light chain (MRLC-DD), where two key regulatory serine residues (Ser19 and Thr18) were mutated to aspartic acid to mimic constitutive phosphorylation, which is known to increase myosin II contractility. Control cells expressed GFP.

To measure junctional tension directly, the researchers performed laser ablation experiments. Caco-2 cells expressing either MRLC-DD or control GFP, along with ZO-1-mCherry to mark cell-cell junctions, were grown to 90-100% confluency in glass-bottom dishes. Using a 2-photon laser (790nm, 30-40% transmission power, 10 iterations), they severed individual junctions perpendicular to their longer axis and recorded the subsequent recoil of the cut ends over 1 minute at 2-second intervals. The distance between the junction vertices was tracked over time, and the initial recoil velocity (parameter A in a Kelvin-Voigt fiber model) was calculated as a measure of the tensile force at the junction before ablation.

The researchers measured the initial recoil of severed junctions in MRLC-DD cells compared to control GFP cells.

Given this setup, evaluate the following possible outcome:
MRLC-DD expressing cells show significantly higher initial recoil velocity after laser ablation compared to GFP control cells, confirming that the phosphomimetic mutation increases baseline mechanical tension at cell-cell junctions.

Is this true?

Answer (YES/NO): YES